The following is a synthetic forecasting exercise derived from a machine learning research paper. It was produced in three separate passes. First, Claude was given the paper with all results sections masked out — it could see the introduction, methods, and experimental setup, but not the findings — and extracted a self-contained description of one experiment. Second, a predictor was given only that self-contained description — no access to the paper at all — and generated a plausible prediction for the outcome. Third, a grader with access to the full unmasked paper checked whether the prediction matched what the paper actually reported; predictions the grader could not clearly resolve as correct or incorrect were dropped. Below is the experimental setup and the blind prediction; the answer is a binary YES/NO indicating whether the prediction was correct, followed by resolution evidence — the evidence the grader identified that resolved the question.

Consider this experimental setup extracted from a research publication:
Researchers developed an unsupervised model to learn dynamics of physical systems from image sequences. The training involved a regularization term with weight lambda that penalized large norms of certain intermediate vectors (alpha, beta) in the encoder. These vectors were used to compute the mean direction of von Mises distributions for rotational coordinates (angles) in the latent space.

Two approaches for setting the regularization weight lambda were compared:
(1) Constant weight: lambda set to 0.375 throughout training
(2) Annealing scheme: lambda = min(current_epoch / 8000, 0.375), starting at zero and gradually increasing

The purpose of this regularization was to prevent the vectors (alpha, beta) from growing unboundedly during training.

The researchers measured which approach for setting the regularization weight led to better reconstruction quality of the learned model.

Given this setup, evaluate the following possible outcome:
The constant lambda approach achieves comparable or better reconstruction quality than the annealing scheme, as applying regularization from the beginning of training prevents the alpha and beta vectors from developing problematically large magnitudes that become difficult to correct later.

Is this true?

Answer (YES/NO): NO